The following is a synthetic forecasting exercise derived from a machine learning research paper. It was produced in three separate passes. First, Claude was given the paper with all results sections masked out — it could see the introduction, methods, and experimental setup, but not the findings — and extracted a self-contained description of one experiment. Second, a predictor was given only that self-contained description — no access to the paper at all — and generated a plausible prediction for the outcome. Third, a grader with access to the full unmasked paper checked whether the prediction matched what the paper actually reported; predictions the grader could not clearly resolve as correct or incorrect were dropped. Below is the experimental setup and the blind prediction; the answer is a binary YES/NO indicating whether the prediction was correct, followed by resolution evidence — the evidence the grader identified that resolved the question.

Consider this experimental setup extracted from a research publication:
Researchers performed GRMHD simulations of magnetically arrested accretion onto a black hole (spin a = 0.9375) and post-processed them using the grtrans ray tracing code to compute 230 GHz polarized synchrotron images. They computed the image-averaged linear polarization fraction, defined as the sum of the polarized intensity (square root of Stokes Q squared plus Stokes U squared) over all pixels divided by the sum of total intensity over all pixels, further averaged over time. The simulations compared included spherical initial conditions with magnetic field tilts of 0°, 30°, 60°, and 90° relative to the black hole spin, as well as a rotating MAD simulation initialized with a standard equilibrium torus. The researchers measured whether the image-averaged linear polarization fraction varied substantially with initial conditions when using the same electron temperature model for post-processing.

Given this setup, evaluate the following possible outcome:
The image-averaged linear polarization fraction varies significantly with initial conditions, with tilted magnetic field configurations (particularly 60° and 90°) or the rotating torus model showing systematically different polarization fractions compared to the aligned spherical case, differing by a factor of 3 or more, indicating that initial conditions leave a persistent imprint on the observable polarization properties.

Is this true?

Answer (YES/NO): NO